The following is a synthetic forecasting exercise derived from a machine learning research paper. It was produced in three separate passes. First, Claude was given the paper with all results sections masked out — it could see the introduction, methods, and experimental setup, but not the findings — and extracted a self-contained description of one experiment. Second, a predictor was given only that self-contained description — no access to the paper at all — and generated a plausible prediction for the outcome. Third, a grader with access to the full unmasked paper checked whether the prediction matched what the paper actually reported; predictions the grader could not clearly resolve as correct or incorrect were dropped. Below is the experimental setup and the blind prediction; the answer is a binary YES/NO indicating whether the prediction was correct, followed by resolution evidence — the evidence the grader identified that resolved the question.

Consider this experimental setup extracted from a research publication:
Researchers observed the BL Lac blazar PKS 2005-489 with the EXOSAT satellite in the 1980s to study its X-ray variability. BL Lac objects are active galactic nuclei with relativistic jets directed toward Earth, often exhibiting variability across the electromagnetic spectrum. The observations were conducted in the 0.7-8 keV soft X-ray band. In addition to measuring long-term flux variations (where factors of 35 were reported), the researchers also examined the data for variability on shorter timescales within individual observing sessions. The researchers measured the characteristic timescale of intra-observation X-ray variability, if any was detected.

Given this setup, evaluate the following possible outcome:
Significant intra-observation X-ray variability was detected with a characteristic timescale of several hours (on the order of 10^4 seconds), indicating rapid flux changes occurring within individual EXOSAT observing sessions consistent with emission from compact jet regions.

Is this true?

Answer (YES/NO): YES